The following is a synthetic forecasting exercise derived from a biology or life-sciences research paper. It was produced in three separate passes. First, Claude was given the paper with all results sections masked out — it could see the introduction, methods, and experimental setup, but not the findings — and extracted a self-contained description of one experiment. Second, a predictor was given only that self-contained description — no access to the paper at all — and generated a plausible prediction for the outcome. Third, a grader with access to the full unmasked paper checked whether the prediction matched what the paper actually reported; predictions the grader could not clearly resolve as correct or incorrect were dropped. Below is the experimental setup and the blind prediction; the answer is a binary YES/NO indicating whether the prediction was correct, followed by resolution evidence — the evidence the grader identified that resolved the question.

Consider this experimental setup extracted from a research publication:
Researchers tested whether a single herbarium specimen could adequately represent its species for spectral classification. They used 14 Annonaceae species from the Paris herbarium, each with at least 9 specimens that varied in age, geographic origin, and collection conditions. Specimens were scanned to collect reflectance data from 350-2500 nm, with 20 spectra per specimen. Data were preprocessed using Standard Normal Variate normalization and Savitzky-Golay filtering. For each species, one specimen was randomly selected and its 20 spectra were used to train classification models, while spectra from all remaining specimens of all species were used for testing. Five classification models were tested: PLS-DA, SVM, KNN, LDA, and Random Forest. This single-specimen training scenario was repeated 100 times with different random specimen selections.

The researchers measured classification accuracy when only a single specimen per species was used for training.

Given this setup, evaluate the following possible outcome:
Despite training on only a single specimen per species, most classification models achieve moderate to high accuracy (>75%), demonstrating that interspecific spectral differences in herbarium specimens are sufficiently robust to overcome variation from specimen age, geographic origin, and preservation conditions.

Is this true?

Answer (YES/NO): NO